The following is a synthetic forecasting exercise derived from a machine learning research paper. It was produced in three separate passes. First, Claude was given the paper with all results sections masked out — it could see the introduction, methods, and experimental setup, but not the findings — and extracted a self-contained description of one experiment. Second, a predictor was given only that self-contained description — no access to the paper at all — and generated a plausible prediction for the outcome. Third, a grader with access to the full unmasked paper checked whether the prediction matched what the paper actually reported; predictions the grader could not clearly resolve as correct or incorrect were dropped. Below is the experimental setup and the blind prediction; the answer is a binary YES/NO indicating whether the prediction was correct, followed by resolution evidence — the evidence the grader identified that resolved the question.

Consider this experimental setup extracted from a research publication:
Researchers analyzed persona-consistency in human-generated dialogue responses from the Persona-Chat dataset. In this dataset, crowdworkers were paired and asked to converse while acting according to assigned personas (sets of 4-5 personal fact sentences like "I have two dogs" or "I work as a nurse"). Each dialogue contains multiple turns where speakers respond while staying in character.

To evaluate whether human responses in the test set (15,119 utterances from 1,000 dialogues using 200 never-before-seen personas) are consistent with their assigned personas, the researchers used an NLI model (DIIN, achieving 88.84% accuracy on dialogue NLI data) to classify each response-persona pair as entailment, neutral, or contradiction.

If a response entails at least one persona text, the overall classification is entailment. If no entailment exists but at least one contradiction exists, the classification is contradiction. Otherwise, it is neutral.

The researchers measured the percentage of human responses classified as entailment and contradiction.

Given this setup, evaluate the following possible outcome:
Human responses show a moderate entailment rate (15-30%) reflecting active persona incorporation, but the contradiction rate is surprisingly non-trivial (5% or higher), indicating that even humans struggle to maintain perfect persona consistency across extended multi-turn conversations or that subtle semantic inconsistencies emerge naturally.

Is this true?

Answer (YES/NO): NO